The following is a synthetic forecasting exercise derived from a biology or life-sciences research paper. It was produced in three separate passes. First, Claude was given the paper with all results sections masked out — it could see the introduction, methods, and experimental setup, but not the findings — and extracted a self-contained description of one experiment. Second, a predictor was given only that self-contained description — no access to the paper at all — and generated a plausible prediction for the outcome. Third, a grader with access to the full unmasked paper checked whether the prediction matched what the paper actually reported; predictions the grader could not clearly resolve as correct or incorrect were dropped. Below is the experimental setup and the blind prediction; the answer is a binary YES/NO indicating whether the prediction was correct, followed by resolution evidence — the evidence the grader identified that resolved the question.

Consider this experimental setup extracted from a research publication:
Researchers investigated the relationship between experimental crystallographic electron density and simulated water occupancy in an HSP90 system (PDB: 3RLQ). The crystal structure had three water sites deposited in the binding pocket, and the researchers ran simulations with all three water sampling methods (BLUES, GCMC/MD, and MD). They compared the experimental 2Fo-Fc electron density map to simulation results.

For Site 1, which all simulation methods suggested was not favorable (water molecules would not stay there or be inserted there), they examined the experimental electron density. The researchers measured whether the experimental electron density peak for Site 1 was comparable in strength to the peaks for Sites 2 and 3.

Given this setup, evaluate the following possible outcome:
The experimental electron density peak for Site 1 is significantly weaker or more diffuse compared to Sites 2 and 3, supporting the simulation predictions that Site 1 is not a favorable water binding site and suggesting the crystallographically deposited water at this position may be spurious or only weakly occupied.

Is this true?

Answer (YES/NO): YES